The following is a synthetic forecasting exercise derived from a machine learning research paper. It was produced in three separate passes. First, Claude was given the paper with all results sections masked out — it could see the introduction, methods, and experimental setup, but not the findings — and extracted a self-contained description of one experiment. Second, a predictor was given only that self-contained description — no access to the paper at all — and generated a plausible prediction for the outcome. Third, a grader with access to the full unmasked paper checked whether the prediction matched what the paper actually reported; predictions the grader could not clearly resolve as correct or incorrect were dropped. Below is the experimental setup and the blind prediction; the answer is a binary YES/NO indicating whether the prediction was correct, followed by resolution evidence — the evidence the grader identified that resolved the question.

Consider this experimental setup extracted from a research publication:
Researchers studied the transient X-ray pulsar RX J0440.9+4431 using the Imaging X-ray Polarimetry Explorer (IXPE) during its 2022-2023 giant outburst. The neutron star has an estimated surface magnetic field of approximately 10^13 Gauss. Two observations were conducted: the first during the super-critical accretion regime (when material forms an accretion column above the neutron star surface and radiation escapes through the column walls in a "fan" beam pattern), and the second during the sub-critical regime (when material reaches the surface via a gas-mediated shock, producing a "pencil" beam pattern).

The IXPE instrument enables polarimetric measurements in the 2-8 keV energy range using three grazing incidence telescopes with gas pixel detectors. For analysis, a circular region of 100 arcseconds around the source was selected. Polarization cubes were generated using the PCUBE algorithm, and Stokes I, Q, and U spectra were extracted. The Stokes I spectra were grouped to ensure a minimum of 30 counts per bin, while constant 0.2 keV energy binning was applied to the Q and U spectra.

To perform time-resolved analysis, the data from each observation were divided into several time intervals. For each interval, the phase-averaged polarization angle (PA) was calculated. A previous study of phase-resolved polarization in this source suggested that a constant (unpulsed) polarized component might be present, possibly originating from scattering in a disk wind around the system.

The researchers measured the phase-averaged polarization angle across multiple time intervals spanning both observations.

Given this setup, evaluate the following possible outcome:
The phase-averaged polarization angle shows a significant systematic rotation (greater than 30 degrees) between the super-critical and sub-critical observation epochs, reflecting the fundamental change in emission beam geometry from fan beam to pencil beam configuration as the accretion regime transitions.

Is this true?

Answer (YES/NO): NO